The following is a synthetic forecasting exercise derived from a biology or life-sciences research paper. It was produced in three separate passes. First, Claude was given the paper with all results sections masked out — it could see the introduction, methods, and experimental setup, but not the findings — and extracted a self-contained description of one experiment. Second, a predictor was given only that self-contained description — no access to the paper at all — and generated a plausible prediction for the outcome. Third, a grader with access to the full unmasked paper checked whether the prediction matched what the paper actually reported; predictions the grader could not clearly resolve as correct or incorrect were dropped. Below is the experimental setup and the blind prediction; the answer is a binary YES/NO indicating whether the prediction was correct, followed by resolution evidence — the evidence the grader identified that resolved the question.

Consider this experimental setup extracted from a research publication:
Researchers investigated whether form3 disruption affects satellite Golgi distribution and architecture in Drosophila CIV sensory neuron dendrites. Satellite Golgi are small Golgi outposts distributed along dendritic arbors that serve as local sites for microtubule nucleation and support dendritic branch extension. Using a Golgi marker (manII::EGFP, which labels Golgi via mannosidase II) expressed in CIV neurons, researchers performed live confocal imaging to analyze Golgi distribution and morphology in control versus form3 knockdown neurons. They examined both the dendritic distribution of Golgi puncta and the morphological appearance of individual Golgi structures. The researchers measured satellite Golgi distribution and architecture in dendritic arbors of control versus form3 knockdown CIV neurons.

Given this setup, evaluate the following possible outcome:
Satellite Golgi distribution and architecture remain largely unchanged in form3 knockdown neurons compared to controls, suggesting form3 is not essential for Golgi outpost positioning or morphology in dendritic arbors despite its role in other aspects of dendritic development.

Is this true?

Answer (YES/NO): NO